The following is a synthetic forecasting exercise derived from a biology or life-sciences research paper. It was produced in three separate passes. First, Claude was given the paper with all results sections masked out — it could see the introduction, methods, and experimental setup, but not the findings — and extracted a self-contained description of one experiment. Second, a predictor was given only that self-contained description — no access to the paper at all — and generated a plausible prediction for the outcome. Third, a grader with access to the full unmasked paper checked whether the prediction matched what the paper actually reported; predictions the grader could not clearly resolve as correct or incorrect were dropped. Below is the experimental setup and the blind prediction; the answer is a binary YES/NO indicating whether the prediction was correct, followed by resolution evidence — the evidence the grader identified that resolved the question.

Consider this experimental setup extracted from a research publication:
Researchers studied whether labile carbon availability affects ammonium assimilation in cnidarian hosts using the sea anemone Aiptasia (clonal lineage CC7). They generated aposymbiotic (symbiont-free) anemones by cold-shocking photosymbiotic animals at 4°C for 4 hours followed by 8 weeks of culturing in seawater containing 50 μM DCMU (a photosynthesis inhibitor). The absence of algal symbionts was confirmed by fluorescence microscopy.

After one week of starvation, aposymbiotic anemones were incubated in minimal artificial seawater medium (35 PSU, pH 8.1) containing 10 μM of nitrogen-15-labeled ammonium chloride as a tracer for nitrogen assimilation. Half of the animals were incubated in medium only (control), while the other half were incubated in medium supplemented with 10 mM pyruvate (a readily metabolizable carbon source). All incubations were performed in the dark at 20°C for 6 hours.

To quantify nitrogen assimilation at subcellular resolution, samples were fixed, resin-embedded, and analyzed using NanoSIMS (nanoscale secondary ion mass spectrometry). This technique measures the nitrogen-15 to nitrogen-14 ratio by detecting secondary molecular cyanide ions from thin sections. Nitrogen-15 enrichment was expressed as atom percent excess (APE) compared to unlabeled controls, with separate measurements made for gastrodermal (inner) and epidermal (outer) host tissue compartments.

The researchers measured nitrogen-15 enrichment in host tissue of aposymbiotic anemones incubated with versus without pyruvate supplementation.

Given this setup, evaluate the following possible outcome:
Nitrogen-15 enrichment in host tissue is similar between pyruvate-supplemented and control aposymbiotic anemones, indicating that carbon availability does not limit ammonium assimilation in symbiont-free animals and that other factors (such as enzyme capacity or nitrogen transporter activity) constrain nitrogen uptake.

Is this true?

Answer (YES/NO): NO